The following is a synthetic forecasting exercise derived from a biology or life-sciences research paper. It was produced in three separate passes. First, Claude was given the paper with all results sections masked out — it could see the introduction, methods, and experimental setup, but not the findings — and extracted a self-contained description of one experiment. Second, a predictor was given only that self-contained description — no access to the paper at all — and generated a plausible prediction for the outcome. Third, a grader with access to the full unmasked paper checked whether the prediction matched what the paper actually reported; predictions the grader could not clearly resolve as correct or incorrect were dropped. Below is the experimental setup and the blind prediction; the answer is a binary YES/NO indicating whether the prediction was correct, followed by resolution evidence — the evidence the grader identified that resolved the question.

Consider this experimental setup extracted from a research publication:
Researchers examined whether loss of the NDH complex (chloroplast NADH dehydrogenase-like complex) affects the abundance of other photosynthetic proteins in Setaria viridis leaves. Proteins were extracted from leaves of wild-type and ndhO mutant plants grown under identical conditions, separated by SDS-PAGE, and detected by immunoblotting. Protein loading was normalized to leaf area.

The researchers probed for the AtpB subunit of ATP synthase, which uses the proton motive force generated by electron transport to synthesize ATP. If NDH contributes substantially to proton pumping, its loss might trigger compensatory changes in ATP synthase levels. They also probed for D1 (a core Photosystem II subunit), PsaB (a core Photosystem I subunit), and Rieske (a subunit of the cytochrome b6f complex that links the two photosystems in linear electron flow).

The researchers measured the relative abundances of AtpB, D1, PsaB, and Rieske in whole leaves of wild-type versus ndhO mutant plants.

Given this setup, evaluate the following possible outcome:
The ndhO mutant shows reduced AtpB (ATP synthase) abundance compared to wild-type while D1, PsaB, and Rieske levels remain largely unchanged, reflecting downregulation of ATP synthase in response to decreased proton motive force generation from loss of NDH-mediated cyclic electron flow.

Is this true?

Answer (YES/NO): NO